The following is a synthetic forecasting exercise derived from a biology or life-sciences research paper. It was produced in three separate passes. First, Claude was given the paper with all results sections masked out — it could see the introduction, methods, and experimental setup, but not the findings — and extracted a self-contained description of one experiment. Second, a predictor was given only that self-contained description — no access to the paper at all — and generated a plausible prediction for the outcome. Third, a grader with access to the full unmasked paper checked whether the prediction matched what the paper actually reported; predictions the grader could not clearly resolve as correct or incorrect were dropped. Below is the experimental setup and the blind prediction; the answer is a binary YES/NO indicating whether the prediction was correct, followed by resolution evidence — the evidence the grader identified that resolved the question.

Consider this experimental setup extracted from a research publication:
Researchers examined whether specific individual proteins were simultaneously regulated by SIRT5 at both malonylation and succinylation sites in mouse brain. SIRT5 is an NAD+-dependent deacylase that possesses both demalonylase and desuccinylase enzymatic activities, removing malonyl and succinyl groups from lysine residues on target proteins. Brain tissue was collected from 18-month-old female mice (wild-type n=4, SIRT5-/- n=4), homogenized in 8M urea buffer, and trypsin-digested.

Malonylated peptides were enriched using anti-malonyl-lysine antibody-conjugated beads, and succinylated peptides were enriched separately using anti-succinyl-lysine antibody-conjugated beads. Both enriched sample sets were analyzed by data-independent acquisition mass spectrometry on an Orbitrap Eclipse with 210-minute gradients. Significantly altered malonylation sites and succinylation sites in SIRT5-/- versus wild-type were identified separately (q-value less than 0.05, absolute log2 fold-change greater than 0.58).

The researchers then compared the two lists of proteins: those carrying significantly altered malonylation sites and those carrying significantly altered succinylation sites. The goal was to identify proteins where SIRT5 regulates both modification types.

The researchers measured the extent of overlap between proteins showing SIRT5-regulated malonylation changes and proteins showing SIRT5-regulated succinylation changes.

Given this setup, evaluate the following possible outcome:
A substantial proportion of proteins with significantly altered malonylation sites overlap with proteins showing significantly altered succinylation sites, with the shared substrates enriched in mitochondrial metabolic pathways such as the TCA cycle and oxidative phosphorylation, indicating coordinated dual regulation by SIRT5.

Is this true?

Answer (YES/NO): NO